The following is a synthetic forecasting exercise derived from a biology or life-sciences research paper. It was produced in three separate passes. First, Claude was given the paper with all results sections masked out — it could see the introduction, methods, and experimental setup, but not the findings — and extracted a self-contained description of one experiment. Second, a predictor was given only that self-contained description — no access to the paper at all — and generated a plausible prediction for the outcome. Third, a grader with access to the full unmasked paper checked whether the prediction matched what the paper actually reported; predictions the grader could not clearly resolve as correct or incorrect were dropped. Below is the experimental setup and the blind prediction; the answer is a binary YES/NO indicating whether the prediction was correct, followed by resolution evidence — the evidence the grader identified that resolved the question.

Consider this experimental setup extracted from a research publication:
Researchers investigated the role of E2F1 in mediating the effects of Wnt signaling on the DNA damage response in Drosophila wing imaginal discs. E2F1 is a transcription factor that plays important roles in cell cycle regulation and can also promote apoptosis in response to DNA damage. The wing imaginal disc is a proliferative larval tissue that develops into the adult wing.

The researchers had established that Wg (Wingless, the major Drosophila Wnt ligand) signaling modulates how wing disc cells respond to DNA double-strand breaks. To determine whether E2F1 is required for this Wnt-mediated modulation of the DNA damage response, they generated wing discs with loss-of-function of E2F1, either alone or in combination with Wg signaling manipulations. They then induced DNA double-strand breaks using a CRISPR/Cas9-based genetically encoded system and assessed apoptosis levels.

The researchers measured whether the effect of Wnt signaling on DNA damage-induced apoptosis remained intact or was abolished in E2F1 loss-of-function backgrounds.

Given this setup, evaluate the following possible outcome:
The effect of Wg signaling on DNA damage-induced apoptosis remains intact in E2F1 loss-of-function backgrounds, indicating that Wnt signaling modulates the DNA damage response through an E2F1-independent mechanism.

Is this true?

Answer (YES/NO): NO